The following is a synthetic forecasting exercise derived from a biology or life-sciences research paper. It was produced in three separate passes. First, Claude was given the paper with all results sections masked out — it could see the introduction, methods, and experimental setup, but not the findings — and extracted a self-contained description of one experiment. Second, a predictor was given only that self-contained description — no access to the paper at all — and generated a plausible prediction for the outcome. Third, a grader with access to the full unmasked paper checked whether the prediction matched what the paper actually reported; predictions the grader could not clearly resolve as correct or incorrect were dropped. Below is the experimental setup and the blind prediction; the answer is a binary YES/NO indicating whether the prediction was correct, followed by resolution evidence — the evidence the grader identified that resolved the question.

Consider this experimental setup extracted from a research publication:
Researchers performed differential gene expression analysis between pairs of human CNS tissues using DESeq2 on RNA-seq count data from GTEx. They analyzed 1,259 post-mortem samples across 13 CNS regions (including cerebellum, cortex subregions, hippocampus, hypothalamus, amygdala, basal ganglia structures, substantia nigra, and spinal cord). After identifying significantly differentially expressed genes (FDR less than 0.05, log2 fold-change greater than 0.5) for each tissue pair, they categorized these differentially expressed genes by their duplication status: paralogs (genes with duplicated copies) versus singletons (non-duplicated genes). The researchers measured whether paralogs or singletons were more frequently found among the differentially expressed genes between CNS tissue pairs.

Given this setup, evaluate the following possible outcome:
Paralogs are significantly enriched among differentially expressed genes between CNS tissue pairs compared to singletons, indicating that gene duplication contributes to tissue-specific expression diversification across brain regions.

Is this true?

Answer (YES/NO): YES